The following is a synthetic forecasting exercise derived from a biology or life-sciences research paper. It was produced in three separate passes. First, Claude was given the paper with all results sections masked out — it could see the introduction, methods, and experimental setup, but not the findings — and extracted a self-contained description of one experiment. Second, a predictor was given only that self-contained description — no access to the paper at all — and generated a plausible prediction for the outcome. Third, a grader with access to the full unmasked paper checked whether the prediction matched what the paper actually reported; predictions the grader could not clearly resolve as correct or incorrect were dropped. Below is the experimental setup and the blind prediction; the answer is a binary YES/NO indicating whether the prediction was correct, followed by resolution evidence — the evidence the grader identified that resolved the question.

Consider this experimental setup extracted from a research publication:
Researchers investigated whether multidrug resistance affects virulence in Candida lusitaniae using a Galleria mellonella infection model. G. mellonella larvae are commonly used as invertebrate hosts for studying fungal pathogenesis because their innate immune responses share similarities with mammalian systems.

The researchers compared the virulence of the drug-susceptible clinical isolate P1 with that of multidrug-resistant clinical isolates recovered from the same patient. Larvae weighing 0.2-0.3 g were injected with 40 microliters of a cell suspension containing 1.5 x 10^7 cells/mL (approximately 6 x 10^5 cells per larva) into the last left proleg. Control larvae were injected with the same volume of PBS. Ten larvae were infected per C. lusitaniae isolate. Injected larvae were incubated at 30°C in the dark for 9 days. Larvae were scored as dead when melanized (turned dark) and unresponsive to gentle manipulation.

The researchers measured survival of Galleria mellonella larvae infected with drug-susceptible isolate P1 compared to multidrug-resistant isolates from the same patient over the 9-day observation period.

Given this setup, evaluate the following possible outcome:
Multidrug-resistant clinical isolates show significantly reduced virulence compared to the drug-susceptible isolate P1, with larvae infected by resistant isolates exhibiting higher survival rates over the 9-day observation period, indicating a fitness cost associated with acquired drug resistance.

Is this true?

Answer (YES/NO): NO